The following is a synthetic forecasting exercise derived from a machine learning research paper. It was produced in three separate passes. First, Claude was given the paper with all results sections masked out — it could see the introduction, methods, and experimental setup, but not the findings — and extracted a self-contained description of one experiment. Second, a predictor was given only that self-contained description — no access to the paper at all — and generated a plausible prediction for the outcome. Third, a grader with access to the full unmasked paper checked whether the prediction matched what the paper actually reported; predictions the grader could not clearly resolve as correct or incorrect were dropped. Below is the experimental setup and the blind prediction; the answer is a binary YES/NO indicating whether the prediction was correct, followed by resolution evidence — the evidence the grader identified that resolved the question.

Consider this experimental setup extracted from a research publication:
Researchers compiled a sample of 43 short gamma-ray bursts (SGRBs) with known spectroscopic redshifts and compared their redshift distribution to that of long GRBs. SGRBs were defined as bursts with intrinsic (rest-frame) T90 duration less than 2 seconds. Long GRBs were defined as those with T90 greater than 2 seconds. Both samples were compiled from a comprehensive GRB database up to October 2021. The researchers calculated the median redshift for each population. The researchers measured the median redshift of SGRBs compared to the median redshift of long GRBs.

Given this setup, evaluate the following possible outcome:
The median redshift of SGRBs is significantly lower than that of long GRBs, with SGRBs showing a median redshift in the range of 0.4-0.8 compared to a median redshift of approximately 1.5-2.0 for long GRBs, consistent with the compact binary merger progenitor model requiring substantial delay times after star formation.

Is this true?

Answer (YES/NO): YES